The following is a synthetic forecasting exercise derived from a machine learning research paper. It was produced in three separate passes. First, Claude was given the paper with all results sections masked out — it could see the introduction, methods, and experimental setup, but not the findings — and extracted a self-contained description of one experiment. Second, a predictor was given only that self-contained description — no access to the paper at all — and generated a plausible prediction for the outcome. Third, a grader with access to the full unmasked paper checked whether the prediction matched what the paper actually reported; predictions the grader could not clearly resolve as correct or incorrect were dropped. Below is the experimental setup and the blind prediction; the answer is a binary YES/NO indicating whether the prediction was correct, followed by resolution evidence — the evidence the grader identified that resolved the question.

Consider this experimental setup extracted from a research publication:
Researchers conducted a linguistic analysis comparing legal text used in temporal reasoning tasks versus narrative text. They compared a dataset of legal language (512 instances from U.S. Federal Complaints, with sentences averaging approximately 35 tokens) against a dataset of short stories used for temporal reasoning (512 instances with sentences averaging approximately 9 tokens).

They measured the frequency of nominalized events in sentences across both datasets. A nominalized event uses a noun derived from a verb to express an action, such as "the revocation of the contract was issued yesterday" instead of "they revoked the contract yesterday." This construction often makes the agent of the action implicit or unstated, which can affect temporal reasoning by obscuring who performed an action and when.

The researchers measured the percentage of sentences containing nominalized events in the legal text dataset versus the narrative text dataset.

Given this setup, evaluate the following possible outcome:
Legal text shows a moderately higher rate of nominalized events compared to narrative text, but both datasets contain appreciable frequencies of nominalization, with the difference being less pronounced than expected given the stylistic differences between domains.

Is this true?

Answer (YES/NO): NO